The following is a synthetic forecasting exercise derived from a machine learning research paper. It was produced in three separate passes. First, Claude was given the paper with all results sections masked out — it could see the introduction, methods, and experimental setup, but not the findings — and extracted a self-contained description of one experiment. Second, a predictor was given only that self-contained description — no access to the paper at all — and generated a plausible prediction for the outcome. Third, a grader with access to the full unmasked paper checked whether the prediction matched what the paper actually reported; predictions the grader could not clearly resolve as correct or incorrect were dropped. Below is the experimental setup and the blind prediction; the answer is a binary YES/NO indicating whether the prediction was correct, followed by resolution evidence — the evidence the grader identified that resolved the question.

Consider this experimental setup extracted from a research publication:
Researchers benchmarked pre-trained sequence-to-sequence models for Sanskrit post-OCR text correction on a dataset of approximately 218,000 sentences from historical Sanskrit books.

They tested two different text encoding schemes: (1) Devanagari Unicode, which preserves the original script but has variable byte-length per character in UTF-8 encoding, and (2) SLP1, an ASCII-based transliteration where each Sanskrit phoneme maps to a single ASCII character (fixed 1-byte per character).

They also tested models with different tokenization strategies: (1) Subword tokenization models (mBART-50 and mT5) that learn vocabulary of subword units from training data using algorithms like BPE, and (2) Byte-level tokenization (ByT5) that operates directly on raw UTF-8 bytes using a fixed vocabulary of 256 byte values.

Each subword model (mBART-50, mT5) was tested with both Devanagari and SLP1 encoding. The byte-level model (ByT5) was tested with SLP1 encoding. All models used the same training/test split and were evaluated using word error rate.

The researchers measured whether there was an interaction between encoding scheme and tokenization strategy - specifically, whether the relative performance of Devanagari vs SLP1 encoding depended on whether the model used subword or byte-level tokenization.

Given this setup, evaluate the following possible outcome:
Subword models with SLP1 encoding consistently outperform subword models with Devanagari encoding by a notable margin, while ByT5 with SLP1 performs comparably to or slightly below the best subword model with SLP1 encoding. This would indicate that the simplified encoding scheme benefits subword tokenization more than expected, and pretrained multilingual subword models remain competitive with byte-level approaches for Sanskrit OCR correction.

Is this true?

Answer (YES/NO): NO